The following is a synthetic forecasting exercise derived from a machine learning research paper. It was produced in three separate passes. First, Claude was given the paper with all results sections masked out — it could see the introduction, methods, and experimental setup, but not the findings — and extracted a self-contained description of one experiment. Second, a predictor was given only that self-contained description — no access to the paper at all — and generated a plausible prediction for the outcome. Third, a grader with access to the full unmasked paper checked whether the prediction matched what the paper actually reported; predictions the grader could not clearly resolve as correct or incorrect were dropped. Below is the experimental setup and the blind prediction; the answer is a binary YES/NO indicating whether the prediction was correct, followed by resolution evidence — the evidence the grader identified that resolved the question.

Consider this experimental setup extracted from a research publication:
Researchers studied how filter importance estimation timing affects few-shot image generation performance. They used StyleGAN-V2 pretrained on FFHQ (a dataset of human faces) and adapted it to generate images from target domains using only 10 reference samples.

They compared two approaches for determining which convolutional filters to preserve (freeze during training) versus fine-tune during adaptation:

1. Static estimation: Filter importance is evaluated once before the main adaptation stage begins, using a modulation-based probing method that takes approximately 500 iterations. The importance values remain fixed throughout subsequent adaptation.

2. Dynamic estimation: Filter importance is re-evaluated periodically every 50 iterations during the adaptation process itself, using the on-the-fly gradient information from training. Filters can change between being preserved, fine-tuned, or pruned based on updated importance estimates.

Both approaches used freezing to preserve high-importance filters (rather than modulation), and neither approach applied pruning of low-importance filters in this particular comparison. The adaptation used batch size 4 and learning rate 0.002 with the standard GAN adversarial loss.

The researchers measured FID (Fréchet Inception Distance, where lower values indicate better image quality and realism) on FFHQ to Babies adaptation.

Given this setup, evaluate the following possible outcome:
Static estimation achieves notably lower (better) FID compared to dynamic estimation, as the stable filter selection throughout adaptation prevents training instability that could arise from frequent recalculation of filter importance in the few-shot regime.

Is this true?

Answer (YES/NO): NO